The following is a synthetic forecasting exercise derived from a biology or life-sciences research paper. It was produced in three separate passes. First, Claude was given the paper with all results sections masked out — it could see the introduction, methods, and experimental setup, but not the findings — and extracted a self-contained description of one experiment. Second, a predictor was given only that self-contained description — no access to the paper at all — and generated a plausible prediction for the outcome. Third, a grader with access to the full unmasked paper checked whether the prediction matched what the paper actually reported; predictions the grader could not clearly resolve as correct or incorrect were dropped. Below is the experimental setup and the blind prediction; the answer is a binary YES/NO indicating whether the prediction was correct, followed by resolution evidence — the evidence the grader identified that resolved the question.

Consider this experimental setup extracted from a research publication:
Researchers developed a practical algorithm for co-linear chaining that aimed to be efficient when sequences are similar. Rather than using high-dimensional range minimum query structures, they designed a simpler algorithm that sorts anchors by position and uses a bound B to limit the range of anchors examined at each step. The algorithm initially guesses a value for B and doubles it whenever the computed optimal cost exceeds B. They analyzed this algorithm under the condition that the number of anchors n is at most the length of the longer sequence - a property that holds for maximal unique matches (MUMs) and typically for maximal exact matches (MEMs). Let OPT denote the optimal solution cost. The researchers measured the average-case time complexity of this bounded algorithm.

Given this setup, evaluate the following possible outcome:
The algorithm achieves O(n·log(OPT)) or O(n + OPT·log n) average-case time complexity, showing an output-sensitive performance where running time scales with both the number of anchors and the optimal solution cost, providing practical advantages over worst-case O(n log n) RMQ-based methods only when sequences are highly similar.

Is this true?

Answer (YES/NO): NO